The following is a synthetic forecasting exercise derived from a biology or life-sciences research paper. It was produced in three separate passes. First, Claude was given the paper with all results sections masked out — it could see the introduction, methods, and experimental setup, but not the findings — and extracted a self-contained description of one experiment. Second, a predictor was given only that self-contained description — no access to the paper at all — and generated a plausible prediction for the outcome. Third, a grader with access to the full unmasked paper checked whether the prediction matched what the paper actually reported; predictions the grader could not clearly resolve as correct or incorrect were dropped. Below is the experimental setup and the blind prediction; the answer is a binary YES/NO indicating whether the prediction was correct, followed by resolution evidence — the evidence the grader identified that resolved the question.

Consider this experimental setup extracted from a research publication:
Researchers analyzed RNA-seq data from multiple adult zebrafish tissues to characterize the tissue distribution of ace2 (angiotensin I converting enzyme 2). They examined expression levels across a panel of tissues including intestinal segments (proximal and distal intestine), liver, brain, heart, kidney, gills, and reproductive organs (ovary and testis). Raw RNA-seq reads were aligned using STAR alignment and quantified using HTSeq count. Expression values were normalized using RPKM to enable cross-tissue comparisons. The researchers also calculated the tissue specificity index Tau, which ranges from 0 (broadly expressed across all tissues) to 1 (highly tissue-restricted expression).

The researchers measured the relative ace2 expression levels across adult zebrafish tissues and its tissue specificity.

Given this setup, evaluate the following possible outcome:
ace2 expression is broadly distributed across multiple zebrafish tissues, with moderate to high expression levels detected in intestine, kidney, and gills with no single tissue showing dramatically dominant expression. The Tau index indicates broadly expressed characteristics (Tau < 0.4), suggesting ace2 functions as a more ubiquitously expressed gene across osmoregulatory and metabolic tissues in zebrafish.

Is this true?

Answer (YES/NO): NO